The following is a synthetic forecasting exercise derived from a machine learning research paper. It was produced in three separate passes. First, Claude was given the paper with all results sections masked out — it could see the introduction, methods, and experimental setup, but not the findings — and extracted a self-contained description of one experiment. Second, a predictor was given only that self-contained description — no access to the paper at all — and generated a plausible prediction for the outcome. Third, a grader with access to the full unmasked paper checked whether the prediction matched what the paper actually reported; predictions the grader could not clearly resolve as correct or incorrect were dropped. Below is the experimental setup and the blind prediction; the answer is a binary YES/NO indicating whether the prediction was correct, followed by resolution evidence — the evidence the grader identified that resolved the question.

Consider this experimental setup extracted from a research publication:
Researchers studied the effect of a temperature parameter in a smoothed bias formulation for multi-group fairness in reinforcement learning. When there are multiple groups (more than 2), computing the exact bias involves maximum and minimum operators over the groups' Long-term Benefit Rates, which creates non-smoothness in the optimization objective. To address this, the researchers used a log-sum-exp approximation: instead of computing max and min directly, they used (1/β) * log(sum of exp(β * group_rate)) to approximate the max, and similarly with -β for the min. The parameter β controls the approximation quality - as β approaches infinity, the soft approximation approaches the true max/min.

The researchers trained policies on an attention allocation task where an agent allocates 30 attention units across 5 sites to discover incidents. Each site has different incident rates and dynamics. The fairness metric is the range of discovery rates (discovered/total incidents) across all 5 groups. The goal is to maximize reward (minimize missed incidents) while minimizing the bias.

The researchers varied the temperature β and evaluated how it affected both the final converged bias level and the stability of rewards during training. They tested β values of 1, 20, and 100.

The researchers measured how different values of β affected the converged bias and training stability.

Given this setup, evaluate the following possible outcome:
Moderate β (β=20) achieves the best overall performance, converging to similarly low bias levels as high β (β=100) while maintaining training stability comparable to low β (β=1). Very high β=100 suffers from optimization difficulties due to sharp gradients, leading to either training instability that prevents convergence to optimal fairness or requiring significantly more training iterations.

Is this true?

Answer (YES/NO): NO